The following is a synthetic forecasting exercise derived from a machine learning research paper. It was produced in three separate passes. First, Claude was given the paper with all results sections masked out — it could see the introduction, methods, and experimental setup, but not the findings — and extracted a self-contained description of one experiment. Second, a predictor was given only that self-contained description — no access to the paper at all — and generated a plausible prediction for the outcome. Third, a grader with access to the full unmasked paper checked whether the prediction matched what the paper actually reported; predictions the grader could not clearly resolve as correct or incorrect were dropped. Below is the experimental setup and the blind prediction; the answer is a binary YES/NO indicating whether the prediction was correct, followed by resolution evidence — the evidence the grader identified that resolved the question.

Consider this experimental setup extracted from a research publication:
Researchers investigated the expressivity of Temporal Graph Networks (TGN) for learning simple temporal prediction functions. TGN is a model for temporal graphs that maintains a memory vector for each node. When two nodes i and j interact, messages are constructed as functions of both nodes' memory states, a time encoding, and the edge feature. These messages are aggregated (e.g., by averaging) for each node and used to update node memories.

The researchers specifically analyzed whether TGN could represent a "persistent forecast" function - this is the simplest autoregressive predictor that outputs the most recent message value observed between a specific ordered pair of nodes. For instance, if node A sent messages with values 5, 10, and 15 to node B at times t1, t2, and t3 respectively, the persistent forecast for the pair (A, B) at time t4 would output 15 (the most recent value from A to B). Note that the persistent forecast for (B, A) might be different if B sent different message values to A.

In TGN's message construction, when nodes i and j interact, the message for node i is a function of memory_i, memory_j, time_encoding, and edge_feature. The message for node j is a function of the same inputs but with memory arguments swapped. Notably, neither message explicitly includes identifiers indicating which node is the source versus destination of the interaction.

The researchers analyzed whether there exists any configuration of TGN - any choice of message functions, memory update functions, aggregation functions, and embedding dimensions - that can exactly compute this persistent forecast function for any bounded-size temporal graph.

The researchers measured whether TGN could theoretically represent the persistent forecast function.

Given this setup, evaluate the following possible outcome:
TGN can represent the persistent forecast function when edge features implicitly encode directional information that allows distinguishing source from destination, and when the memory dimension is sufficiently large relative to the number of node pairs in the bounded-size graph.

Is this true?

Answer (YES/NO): NO